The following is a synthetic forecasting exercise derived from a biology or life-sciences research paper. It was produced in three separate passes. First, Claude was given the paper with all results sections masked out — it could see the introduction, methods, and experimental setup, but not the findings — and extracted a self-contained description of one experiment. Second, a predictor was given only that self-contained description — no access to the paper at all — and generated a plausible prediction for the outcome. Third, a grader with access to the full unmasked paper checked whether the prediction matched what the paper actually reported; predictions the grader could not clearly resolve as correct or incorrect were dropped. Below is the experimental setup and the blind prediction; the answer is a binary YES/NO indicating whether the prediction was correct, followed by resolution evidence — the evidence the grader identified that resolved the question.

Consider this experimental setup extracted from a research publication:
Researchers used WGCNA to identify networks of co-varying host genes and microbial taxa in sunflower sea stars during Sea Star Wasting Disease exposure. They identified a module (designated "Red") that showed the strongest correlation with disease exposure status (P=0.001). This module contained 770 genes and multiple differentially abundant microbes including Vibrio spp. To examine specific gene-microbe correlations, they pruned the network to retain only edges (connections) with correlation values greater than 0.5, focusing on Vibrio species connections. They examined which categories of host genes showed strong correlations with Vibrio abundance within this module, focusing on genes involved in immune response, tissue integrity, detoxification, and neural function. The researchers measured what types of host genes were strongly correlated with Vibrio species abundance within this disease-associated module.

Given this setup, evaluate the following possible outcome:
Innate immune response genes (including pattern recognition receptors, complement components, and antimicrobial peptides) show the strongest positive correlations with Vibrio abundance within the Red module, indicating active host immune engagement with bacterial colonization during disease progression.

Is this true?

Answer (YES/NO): NO